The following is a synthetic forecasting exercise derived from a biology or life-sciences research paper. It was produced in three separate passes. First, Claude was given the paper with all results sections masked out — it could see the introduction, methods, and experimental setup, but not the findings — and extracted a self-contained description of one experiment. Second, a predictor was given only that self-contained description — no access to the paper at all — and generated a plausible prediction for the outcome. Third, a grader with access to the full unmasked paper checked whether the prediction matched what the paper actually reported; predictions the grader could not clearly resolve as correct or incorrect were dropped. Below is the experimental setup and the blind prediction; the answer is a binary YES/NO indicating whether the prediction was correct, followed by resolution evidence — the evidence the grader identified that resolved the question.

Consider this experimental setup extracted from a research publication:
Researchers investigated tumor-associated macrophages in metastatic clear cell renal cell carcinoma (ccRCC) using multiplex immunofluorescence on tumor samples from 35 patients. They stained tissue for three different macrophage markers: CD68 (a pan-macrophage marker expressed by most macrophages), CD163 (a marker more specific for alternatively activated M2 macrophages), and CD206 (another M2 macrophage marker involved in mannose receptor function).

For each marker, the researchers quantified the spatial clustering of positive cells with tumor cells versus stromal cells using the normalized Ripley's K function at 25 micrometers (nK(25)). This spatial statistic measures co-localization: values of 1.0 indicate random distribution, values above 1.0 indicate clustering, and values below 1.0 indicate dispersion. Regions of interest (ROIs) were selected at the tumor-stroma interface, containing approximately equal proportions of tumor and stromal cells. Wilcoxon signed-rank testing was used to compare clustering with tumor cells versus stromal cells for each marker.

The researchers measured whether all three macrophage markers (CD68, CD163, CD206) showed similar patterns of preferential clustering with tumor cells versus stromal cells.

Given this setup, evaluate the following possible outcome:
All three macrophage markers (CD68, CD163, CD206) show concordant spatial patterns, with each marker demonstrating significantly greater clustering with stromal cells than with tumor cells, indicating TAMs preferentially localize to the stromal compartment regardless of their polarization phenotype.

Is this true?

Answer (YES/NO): NO